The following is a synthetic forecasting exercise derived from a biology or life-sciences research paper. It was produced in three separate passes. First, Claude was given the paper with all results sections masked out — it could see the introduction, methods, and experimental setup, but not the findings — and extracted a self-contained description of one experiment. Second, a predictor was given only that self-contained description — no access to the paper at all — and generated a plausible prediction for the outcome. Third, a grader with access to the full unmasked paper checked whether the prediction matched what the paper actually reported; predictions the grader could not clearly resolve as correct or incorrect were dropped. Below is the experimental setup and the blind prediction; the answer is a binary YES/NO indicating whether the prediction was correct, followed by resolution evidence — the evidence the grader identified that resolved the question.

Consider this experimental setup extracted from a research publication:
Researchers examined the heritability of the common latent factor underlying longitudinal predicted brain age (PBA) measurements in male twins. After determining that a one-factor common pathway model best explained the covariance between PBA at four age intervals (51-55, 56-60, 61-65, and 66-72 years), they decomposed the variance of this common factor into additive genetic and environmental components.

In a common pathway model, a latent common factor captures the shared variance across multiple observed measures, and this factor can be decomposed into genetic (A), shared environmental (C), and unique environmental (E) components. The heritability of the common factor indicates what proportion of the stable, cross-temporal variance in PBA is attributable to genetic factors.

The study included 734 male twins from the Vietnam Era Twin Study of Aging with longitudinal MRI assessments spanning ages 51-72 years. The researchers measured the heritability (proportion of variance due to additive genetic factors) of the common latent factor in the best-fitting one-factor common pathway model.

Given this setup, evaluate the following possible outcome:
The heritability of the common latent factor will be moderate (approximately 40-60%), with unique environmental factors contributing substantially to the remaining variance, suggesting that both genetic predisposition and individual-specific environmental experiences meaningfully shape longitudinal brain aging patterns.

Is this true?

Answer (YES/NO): NO